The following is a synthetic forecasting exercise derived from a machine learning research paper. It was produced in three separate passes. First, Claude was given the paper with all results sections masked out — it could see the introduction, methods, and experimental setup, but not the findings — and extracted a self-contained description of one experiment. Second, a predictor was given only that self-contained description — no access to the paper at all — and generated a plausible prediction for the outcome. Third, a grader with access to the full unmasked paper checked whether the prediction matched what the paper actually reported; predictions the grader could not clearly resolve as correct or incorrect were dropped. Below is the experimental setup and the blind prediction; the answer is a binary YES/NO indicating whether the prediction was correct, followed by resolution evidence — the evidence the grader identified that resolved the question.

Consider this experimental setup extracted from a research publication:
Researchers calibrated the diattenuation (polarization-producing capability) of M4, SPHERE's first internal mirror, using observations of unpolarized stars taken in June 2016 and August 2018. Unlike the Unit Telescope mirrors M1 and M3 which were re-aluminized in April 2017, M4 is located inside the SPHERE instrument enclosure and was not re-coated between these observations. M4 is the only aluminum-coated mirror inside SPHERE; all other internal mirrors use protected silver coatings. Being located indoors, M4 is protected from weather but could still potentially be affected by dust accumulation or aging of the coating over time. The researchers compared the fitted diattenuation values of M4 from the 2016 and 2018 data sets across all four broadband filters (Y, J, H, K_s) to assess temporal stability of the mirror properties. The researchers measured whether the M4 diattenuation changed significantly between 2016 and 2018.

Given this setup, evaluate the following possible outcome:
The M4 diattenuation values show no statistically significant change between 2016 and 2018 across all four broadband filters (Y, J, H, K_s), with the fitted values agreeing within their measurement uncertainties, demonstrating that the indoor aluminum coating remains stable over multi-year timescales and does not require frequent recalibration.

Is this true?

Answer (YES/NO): NO